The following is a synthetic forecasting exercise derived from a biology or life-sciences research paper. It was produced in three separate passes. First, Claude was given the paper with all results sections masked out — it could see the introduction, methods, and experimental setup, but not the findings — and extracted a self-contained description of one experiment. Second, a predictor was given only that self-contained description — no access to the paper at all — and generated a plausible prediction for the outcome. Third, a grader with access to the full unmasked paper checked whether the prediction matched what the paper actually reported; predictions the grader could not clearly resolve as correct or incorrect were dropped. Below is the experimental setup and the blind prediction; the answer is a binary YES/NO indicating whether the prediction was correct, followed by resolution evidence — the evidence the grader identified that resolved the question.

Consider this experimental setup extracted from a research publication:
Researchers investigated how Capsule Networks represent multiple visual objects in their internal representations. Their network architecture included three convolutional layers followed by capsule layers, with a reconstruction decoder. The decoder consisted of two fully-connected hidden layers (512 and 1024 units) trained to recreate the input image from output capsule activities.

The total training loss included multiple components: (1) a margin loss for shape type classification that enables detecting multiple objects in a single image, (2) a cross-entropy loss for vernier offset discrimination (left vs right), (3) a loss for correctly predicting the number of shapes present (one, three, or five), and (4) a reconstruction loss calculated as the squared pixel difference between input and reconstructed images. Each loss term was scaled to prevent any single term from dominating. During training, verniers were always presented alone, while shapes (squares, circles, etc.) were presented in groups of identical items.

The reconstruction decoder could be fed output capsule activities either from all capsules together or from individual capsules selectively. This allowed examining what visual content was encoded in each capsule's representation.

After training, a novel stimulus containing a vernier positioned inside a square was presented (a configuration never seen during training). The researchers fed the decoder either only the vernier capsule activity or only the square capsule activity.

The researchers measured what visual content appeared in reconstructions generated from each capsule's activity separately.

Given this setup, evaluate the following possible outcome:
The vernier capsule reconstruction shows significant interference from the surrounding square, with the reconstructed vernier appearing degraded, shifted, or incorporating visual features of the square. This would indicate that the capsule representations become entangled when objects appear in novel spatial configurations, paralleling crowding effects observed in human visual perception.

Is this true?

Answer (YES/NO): YES